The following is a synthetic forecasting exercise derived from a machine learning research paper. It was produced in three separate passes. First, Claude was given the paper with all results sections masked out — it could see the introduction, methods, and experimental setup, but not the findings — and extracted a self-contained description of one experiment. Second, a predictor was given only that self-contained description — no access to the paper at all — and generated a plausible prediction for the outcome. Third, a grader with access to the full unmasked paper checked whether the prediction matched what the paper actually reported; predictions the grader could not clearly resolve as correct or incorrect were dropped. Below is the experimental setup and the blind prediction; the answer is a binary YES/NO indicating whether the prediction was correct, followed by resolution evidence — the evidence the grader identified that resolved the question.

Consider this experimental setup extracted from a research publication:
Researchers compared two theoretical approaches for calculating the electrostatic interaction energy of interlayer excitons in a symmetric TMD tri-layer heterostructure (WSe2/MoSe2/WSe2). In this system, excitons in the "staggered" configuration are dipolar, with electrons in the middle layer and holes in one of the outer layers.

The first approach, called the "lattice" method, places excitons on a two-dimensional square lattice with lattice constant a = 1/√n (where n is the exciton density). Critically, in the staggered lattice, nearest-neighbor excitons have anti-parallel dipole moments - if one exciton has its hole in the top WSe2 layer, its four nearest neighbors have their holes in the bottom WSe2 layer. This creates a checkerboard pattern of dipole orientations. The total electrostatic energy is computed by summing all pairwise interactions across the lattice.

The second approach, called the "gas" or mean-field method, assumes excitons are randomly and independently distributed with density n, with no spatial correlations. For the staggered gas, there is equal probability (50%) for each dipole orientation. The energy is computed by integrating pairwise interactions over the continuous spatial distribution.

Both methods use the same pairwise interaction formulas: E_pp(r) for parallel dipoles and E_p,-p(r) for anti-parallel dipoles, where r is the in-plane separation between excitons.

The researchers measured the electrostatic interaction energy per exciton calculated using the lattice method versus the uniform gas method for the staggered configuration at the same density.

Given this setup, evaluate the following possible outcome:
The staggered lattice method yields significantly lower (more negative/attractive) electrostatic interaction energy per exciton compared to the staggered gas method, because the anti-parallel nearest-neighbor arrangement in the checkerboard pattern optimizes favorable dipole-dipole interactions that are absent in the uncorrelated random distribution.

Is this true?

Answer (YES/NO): YES